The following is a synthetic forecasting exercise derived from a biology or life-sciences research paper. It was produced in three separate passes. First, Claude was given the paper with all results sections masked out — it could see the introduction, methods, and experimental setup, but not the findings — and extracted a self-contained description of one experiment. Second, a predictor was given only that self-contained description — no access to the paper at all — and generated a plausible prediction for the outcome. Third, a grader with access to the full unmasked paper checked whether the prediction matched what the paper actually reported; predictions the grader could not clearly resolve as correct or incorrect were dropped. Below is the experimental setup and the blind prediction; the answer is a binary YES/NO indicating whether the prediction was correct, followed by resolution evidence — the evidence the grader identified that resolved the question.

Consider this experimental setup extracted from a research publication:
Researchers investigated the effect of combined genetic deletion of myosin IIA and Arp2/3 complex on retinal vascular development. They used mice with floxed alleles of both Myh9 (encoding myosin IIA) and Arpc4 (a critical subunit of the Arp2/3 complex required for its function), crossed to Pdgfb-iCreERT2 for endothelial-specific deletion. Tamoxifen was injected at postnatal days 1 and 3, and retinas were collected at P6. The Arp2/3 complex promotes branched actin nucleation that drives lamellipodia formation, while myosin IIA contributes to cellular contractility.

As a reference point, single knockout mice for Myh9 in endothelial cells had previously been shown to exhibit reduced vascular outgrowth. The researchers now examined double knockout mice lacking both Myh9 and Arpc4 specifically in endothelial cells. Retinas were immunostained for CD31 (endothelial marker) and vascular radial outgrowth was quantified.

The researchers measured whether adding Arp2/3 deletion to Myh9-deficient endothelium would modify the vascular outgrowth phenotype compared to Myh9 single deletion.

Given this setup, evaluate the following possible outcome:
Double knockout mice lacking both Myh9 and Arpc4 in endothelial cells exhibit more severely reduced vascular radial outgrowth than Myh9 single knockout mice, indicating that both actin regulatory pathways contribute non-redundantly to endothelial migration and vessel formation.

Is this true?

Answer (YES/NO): NO